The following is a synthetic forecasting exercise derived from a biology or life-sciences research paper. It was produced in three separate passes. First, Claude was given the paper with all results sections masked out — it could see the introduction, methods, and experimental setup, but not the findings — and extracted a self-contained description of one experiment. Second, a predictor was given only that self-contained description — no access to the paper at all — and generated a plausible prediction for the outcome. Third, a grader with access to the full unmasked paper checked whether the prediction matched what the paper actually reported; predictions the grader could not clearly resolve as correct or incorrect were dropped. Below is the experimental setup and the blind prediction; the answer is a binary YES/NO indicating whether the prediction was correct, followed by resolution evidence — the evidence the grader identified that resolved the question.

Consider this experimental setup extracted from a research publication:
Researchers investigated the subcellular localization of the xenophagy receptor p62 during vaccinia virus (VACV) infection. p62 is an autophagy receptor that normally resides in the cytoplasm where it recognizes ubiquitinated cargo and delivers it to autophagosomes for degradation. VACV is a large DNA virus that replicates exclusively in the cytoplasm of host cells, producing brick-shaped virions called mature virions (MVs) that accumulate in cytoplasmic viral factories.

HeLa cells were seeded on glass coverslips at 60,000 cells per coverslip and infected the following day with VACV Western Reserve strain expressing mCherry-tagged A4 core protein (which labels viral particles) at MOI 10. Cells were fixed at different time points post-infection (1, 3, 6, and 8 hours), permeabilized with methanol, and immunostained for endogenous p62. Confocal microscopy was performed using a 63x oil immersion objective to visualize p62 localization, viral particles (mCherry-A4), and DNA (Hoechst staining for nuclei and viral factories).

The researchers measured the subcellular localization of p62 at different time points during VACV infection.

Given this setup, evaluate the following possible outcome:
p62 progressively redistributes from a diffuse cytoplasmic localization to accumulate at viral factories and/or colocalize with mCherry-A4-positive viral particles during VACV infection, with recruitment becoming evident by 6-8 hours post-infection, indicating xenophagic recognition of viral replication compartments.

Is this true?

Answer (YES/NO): NO